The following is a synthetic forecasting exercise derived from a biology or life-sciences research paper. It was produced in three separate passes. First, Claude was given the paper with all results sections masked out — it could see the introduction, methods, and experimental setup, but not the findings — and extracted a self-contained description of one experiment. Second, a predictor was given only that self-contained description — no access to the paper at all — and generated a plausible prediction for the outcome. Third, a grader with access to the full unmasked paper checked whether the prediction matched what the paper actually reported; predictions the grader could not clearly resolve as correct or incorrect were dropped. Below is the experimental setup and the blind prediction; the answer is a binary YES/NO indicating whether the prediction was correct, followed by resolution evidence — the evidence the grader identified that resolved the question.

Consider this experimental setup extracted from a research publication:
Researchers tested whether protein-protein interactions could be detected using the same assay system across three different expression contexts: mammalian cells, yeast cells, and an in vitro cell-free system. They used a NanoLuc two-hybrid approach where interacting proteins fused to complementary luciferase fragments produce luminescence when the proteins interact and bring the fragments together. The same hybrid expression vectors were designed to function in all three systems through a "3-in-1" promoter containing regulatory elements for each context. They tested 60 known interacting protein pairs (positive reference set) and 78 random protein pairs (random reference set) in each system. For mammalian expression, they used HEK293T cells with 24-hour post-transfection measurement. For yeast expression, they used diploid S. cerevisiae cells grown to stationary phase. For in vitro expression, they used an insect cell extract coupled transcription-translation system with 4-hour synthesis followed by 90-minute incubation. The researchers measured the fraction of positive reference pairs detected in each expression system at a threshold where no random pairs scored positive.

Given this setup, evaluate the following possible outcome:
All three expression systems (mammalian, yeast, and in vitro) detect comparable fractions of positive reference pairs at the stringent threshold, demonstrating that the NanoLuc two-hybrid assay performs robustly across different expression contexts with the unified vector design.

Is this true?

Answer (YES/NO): YES